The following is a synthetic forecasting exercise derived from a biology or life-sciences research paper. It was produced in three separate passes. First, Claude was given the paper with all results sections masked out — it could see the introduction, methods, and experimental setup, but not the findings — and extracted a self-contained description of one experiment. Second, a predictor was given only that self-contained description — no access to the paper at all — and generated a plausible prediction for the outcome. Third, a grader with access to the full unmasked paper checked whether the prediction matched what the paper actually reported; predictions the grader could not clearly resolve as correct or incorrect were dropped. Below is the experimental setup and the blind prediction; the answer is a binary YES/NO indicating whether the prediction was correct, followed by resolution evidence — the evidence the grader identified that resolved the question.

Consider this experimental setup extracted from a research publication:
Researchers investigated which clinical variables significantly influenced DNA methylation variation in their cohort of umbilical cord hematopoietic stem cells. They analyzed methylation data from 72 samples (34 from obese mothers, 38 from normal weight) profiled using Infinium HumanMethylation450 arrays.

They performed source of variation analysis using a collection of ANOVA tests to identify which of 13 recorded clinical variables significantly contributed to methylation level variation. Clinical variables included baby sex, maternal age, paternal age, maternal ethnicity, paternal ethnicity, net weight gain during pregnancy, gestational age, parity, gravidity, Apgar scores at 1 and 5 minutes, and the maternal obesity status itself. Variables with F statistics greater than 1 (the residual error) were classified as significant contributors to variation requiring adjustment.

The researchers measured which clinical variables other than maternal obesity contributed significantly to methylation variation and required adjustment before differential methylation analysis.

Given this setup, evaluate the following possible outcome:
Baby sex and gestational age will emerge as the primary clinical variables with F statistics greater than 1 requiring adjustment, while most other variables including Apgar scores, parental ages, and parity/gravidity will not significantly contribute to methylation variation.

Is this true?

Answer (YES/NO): NO